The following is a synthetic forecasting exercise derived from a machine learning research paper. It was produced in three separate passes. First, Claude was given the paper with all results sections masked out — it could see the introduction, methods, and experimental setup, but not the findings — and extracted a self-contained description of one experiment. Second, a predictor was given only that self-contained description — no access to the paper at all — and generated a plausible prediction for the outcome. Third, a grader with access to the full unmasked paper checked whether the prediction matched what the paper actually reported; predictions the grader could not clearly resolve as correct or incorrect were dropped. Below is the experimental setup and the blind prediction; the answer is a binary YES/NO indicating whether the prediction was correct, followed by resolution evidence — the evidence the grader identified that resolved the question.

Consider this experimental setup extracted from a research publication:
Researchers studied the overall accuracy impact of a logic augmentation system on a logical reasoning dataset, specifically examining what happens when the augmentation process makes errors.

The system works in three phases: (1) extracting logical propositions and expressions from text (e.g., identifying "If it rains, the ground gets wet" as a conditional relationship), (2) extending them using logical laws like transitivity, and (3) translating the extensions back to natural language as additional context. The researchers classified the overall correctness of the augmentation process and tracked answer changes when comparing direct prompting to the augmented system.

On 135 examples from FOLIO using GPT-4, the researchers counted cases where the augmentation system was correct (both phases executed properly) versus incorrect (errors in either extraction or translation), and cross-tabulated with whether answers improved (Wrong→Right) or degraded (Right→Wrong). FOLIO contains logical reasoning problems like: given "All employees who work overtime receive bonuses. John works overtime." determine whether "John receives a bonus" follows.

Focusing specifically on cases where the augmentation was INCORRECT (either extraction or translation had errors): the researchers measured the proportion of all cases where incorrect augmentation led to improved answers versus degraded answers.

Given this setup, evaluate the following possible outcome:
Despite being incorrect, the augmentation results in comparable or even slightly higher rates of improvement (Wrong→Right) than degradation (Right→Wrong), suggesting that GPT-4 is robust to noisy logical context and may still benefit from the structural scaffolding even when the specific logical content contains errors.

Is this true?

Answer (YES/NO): YES